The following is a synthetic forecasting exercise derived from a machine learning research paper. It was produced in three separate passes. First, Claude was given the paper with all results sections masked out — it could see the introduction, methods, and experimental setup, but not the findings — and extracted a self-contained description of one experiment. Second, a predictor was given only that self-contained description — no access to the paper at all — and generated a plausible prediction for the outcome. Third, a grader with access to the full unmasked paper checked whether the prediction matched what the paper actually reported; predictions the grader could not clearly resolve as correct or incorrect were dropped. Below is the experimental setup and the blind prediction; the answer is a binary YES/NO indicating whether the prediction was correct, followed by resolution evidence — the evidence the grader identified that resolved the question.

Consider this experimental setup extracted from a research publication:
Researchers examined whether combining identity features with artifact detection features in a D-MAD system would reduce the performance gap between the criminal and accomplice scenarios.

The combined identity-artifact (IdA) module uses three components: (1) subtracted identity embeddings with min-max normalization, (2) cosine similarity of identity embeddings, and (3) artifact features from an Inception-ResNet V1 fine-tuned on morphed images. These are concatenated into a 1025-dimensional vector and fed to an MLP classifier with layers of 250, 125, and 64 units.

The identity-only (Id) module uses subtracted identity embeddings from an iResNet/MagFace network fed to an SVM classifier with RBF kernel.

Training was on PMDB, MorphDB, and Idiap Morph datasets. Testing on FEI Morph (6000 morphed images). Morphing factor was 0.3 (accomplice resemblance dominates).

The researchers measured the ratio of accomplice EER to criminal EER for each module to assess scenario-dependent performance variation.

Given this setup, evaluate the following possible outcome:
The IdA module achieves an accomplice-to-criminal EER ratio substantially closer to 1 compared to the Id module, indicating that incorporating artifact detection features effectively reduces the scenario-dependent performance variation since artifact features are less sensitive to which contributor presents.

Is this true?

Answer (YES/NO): YES